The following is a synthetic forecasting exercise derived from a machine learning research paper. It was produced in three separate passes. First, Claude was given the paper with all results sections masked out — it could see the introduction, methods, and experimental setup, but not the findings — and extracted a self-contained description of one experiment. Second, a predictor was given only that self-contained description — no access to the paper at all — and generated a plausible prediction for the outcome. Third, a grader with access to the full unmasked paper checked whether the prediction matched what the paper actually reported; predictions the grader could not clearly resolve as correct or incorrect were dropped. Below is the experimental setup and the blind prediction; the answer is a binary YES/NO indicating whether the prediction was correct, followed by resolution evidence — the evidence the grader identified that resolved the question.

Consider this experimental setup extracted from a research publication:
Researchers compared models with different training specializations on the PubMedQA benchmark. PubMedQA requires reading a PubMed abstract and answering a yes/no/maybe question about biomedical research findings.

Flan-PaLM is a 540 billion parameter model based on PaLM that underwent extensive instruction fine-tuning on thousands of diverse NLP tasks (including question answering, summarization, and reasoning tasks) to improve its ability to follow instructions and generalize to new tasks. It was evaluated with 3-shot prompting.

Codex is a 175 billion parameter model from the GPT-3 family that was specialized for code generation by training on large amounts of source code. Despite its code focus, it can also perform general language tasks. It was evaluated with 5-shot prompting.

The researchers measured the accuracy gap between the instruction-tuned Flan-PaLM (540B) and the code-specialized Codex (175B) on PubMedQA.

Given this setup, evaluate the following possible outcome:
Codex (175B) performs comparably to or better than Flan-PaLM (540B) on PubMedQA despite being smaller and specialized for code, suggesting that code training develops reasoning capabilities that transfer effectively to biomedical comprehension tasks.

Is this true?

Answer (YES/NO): YES